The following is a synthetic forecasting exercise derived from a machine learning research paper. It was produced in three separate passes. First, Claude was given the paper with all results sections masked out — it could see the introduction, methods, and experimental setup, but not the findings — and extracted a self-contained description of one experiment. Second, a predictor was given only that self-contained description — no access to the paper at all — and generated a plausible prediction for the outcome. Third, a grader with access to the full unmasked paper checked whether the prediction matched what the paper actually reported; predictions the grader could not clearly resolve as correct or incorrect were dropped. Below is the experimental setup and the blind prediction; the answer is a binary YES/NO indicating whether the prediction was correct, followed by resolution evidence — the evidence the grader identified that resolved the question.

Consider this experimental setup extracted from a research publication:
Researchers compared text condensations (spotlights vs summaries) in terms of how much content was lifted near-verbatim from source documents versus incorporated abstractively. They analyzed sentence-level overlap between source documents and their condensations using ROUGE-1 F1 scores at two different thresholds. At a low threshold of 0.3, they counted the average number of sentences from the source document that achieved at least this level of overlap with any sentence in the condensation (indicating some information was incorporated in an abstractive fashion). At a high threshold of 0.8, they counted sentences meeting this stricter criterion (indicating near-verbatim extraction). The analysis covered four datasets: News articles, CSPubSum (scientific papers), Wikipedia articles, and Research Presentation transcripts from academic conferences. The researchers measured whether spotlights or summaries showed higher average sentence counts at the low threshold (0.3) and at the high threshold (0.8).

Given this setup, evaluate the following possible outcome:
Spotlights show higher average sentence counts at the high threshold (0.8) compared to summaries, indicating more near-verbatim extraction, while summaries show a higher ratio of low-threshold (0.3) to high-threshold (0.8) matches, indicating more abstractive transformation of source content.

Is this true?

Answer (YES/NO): YES